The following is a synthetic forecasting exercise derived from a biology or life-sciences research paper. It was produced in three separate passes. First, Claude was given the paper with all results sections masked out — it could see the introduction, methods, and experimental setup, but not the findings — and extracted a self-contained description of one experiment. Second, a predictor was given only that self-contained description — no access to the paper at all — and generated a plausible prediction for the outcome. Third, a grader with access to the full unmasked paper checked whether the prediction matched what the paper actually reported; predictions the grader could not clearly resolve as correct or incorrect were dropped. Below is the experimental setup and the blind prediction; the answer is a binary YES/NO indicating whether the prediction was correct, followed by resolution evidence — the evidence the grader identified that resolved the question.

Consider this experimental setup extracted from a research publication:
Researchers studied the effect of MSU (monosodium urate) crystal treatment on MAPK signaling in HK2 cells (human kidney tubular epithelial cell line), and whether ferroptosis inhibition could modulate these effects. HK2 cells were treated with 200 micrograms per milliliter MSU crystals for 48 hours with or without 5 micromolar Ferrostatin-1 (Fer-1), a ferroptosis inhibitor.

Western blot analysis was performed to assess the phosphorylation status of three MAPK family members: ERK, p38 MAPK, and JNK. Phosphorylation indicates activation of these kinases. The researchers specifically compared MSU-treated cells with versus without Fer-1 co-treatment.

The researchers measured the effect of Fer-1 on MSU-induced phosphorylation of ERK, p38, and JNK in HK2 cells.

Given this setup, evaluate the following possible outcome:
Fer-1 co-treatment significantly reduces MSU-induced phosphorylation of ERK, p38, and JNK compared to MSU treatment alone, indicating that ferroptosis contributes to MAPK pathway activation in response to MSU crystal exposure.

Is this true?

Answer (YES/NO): NO